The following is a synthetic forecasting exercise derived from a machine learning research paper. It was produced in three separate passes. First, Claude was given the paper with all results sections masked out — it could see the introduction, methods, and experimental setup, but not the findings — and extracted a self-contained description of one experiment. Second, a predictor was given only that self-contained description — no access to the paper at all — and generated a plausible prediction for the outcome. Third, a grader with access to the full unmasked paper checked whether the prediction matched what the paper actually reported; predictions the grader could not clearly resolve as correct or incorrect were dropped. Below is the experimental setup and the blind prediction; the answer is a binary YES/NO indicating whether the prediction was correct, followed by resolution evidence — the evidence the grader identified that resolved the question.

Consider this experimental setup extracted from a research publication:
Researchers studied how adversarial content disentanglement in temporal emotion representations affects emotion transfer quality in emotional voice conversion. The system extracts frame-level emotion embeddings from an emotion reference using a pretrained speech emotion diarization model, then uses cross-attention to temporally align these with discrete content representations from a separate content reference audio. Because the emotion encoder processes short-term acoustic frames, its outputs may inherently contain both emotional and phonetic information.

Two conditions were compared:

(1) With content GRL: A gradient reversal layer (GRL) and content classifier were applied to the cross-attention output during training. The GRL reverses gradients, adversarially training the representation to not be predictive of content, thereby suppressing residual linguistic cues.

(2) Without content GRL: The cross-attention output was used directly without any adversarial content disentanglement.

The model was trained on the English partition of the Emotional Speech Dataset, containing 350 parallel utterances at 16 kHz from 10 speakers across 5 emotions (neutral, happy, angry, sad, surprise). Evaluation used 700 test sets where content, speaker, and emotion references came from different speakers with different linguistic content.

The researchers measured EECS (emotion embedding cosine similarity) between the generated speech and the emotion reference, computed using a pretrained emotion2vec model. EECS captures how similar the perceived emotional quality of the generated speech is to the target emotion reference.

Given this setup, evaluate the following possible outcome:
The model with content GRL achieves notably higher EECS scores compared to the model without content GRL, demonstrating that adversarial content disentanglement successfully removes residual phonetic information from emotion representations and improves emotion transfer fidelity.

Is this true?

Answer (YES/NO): YES